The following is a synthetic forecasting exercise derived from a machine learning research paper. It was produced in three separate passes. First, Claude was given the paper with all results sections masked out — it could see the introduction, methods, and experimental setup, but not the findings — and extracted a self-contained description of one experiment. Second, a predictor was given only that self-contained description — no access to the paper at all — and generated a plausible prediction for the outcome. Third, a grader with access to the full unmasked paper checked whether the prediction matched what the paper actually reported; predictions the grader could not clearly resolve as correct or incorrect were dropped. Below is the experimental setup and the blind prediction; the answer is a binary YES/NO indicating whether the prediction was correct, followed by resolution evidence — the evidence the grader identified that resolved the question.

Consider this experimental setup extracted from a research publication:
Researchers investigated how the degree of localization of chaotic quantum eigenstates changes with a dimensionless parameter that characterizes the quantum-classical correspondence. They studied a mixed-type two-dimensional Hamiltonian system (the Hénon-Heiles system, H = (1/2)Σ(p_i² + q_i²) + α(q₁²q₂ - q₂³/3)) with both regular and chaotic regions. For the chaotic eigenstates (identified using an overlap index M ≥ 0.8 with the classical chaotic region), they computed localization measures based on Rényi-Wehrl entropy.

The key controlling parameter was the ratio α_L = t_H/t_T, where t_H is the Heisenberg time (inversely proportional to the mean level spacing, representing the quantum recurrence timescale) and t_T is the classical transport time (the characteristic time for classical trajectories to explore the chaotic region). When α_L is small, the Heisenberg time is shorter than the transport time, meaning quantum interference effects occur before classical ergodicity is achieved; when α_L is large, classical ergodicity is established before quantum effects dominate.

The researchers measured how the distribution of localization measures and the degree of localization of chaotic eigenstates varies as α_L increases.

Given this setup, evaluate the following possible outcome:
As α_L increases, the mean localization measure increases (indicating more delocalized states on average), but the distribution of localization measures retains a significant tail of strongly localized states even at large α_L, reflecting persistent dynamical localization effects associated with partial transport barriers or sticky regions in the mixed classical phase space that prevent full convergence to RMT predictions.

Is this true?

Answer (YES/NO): NO